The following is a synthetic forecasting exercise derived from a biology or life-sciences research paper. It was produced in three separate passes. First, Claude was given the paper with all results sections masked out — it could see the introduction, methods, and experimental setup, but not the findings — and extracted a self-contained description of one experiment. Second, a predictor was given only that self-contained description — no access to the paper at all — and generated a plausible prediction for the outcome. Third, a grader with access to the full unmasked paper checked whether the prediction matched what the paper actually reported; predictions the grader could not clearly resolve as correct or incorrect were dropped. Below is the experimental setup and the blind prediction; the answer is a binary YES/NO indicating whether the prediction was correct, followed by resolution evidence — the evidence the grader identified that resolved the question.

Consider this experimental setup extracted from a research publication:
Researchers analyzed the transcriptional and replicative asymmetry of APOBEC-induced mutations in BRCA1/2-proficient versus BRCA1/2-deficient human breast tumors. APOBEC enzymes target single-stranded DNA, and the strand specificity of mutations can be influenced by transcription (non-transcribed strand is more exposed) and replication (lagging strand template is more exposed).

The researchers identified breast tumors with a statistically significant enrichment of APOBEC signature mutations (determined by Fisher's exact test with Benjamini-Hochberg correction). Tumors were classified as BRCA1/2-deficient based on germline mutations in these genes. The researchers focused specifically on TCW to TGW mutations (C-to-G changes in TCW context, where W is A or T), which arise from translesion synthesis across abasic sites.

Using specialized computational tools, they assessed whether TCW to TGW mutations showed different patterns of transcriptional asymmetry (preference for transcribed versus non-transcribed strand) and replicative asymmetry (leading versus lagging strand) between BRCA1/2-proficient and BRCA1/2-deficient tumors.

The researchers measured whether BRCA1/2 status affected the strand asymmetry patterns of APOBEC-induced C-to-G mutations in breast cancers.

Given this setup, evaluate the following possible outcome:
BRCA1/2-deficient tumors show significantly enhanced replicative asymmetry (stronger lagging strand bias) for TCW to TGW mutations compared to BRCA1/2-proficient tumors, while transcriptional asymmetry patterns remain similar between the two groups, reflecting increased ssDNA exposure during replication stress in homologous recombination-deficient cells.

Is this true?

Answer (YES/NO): NO